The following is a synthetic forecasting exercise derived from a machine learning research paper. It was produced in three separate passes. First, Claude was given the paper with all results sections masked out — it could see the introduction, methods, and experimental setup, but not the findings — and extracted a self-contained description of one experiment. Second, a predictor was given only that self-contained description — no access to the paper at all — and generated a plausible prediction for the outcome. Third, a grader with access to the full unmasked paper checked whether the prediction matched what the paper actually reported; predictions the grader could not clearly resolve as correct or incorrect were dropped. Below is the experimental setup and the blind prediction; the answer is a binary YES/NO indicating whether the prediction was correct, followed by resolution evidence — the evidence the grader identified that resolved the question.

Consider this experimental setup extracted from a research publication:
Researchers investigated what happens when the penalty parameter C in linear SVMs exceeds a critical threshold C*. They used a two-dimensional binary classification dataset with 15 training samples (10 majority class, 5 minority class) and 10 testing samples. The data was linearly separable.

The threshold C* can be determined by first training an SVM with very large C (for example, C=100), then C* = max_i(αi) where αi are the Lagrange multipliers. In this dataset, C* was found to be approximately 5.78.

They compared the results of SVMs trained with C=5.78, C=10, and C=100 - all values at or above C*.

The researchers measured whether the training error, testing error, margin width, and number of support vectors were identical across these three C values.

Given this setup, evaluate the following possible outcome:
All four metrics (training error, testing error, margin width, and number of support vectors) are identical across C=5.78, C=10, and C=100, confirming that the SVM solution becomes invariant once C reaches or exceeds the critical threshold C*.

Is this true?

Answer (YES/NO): YES